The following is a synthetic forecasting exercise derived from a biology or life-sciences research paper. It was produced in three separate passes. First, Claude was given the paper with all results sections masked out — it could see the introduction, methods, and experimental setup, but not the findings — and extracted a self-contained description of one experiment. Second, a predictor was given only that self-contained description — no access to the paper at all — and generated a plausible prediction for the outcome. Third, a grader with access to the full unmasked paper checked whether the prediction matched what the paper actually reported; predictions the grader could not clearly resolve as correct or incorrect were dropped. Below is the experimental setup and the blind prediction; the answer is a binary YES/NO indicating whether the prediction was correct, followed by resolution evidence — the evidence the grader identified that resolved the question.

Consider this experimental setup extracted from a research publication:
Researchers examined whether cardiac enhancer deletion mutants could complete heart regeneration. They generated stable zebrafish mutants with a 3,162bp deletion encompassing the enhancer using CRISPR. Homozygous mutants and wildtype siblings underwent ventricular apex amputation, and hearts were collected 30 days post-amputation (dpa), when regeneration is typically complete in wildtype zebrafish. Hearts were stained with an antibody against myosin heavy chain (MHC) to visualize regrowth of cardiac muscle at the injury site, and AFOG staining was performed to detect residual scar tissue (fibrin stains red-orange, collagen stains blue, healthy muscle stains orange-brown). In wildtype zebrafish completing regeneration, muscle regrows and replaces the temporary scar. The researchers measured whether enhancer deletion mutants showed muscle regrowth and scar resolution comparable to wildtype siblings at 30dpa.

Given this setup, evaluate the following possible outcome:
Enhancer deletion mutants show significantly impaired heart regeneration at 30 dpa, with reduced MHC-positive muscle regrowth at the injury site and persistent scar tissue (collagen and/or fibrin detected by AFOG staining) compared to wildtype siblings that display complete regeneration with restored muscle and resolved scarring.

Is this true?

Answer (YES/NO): NO